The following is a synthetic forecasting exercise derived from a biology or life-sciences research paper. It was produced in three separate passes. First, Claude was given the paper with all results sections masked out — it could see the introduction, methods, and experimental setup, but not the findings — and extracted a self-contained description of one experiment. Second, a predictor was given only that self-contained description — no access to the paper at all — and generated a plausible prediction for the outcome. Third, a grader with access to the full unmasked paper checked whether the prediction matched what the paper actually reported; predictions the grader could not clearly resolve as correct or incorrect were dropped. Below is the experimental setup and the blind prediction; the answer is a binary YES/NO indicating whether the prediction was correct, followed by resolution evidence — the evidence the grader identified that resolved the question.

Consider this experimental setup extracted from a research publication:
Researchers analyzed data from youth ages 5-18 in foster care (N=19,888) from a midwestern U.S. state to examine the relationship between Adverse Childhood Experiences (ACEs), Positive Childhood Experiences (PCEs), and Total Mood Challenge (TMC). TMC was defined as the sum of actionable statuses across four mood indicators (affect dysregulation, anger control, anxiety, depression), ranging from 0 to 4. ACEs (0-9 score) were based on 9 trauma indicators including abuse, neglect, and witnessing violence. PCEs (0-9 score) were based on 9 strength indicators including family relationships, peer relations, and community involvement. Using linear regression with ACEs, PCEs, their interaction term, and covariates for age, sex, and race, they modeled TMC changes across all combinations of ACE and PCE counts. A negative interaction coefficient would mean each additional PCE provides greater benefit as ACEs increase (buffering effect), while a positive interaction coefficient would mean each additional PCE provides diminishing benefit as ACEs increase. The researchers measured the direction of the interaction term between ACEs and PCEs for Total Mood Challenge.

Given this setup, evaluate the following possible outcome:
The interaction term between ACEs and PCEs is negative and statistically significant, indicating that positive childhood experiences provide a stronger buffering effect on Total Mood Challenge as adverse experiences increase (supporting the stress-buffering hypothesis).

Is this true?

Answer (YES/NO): YES